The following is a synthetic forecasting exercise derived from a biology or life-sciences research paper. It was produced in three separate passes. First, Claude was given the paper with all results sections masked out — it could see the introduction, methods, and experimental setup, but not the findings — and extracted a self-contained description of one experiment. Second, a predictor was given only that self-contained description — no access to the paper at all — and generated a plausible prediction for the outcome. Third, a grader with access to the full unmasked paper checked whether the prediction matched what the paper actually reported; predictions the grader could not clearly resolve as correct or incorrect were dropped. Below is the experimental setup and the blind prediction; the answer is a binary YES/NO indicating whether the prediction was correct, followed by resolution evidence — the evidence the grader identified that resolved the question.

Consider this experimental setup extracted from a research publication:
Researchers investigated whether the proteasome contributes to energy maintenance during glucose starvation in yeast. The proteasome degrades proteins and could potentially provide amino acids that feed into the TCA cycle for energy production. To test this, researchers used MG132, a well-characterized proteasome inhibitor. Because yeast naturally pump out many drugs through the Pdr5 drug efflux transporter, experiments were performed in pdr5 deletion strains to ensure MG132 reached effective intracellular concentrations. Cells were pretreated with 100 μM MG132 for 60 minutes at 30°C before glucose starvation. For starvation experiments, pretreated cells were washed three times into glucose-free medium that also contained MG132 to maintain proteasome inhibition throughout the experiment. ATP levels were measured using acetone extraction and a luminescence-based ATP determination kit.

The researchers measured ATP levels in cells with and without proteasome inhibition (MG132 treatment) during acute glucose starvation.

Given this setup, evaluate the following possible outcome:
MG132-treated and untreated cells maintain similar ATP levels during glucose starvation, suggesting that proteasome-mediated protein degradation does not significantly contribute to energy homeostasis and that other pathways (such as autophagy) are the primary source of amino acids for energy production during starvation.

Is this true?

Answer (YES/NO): YES